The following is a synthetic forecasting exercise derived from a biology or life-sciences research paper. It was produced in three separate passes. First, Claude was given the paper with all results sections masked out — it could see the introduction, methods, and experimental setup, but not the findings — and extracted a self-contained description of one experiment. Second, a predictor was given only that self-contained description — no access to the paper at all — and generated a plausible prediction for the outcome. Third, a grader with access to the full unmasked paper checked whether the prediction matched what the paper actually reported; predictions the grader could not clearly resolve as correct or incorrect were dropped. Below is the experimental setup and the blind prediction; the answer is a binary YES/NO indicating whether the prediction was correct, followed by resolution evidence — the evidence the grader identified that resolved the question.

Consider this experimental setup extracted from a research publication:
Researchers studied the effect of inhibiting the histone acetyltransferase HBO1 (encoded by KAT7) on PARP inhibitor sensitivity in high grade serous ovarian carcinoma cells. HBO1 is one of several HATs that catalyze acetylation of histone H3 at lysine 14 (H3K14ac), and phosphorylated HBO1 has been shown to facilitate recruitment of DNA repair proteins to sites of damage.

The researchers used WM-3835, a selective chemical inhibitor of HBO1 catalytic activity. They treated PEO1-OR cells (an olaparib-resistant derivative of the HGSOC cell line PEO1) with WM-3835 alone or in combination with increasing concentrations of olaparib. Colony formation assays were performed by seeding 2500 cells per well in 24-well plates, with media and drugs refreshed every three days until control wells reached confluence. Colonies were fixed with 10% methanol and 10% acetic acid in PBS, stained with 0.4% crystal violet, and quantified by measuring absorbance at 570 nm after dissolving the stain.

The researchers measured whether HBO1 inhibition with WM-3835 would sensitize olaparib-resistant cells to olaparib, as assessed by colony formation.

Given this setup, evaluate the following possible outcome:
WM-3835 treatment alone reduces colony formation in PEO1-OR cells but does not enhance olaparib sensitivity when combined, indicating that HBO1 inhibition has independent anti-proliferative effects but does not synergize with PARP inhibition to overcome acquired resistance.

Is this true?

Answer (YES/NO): NO